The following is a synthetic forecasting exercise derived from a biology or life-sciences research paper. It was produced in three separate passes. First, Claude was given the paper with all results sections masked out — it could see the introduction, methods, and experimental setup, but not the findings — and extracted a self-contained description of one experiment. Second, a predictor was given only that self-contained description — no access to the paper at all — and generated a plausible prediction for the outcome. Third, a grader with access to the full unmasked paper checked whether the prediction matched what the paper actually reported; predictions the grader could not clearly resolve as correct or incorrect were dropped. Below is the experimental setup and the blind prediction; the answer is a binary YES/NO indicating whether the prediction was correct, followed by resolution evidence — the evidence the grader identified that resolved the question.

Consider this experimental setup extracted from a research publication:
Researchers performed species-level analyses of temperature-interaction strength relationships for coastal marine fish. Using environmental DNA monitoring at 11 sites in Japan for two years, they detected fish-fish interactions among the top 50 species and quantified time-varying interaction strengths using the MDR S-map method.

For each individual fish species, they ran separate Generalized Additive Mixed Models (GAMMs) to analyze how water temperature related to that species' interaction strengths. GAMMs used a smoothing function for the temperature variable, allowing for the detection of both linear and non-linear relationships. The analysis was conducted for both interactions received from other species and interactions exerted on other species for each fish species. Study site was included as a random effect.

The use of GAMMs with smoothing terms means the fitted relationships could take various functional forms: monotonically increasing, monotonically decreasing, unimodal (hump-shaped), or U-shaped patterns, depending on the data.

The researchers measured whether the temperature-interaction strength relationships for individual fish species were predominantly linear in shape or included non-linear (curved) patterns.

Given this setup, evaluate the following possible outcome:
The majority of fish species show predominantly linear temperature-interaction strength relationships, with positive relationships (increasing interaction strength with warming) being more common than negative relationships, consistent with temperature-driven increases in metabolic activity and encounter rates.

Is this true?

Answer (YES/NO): NO